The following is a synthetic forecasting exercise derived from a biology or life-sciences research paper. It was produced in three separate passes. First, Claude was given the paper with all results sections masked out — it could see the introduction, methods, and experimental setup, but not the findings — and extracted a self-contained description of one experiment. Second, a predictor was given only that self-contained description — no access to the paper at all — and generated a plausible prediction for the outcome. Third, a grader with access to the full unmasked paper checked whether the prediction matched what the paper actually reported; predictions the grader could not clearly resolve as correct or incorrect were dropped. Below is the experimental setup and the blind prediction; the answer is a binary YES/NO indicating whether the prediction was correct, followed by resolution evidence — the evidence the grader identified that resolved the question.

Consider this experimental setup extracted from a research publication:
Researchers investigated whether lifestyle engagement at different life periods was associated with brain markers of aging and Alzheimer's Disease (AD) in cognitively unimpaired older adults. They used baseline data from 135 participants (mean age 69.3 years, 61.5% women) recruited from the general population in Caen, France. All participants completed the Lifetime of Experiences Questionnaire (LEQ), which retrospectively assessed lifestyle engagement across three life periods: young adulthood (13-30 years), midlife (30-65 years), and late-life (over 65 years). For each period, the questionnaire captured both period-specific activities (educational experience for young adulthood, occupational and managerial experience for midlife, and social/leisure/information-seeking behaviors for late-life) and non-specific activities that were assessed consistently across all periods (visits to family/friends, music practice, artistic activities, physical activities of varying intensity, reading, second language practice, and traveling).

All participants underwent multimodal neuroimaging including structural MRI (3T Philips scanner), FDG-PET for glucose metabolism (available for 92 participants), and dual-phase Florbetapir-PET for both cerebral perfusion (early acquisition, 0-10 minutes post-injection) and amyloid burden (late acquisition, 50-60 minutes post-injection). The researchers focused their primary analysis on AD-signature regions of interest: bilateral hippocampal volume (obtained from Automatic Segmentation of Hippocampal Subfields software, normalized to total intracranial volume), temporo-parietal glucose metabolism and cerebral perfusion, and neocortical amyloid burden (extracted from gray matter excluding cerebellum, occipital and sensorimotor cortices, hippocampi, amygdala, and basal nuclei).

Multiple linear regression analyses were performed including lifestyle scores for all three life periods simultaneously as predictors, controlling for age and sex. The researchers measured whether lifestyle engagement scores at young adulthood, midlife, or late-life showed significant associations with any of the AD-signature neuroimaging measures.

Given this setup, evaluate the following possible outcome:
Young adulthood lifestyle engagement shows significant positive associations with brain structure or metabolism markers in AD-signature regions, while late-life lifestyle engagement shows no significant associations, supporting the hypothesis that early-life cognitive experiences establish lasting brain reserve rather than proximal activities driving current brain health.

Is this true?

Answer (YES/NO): NO